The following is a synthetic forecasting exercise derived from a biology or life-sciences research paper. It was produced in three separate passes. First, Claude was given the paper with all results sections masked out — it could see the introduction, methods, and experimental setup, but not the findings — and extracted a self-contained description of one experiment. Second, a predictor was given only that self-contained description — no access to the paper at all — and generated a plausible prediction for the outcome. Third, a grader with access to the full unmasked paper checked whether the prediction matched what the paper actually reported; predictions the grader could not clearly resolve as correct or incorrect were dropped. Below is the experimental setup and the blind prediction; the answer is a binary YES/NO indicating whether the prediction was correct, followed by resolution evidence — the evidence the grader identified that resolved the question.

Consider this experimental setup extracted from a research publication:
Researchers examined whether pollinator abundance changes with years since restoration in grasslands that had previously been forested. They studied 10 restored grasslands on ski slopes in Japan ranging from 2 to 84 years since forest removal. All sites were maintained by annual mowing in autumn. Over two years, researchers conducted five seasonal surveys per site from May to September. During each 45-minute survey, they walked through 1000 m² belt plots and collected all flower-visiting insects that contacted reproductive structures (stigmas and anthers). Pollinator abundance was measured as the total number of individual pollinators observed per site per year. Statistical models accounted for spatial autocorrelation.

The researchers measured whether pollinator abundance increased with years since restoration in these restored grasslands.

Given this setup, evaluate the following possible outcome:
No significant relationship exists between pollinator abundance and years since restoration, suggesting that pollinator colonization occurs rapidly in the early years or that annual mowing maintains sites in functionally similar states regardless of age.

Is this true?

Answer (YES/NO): YES